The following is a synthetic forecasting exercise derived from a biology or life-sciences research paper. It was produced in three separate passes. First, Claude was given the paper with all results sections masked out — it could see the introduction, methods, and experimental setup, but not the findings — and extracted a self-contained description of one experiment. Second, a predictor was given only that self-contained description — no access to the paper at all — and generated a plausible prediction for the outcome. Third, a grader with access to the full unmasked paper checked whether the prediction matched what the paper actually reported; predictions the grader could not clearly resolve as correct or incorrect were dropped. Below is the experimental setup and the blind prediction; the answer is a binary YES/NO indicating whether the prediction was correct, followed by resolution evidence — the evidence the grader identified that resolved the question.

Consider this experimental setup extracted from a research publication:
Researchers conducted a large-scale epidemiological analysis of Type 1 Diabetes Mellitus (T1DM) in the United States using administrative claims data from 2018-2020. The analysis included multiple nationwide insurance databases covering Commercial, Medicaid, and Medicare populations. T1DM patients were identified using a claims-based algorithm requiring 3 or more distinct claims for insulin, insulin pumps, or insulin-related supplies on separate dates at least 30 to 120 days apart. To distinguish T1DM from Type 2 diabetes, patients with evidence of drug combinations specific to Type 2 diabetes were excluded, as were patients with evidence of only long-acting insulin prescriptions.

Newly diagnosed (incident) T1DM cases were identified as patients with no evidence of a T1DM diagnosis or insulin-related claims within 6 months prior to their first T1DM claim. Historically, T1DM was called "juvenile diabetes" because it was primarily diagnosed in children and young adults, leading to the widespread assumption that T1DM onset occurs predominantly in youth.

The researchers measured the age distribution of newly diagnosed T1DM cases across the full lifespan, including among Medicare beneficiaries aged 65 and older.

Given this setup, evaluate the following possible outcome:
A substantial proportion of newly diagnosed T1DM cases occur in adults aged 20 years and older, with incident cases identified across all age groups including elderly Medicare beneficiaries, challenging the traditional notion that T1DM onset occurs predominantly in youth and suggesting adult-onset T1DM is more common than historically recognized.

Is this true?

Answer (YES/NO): YES